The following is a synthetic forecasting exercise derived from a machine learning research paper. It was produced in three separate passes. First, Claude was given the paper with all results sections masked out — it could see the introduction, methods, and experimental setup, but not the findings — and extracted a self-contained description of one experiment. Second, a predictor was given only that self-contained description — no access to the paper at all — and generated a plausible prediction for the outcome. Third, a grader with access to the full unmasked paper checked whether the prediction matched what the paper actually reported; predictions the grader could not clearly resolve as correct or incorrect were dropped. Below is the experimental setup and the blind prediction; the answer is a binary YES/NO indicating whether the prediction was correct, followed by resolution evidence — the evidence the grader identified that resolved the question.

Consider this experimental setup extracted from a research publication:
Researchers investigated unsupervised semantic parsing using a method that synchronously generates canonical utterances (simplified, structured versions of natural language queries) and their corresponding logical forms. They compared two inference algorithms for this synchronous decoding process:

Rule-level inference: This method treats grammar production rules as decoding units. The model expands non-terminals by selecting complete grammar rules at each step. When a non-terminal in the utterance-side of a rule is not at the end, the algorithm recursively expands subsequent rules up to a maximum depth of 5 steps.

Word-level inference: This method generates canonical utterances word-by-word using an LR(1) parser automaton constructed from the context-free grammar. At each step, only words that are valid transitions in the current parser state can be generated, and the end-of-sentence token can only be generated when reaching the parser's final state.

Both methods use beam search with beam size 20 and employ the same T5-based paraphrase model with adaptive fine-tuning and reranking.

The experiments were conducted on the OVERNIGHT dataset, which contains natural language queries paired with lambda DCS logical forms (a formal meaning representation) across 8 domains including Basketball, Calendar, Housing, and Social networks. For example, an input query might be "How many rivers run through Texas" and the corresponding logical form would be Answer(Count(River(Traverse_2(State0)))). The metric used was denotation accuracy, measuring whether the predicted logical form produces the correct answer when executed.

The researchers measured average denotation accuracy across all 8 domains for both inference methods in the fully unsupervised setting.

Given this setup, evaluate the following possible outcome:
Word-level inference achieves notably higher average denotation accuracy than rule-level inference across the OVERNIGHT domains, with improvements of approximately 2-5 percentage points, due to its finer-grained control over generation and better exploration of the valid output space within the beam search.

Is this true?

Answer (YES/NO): NO